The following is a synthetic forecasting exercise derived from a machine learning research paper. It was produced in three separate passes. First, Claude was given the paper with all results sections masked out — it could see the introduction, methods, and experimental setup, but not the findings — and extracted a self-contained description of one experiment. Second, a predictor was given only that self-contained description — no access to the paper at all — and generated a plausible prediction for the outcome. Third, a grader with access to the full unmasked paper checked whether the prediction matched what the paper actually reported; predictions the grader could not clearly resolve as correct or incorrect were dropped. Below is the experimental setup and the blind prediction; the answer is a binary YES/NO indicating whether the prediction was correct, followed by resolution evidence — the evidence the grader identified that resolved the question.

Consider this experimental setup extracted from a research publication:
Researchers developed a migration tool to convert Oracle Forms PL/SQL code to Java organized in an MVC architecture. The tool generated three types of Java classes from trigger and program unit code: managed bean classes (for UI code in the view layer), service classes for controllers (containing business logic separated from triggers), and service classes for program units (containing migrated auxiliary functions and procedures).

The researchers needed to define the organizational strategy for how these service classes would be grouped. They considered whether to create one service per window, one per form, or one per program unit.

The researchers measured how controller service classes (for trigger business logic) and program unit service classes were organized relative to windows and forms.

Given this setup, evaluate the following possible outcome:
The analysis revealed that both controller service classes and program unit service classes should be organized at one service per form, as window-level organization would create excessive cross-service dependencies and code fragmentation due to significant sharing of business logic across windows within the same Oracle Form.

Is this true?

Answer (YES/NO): NO